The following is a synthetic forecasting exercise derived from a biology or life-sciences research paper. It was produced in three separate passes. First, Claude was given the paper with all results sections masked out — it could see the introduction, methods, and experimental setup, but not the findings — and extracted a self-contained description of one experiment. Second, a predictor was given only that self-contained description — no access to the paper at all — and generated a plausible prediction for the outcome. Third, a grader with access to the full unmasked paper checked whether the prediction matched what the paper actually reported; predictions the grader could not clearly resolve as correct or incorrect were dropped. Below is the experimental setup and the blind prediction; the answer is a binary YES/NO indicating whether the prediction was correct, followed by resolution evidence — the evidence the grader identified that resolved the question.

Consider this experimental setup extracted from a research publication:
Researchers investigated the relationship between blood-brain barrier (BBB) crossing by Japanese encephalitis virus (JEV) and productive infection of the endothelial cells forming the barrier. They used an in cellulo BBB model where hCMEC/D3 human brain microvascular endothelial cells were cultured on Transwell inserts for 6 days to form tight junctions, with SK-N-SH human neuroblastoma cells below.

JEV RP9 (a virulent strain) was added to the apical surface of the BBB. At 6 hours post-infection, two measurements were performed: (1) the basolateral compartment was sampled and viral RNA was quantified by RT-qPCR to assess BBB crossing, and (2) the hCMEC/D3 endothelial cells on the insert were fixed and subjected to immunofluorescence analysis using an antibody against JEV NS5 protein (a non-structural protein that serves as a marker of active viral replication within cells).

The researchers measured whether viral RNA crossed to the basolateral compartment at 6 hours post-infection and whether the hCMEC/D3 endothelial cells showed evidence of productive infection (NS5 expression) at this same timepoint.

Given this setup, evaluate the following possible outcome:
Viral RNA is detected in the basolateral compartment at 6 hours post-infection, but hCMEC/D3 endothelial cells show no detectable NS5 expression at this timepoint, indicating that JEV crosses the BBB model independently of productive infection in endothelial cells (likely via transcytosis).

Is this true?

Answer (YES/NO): YES